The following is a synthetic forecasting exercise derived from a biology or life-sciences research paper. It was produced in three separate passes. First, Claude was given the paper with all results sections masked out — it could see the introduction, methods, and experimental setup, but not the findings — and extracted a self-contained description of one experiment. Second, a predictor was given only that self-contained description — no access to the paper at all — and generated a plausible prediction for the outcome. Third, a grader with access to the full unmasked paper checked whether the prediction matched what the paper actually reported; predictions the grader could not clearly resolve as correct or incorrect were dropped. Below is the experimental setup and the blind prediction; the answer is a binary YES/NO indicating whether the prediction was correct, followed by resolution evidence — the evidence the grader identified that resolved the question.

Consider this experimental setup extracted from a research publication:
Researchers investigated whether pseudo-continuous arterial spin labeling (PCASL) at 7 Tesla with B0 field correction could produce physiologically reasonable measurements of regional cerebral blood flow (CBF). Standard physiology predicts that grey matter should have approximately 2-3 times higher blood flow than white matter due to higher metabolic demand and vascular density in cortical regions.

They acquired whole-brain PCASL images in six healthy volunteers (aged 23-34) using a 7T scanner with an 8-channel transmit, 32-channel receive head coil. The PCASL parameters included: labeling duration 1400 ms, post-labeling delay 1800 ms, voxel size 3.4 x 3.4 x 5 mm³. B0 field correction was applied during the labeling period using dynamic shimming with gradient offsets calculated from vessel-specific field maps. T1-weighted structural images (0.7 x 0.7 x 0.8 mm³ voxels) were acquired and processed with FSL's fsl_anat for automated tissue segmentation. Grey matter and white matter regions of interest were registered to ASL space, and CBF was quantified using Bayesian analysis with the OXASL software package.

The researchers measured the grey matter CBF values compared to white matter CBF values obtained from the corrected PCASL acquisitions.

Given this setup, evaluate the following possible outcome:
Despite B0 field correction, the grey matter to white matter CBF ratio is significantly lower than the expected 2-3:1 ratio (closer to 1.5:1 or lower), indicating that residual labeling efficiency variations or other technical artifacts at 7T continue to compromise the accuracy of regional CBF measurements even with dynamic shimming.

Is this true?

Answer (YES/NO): NO